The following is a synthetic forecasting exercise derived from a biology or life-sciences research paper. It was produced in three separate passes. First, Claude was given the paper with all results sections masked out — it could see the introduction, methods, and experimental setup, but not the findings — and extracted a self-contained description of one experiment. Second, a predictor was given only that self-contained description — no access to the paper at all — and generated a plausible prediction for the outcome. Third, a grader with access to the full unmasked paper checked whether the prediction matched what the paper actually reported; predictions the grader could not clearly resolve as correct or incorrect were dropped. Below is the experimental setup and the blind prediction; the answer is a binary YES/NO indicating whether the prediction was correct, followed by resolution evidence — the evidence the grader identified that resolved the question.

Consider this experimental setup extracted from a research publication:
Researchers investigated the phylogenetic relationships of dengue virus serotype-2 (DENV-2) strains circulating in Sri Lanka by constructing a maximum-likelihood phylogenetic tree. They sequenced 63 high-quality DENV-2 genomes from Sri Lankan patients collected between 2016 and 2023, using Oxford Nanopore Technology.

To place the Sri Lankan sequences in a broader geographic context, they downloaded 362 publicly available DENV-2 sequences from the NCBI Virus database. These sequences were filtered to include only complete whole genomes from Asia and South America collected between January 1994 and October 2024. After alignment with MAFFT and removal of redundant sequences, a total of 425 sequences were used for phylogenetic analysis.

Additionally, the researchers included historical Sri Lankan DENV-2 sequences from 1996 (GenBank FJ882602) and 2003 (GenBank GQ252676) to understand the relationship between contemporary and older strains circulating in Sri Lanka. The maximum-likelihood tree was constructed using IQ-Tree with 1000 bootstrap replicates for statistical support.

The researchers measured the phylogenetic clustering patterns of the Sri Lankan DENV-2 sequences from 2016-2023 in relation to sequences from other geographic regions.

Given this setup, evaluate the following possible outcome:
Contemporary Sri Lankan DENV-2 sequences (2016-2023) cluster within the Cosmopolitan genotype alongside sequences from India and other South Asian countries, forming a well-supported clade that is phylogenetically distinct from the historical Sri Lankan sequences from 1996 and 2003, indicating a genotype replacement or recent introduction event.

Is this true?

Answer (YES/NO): NO